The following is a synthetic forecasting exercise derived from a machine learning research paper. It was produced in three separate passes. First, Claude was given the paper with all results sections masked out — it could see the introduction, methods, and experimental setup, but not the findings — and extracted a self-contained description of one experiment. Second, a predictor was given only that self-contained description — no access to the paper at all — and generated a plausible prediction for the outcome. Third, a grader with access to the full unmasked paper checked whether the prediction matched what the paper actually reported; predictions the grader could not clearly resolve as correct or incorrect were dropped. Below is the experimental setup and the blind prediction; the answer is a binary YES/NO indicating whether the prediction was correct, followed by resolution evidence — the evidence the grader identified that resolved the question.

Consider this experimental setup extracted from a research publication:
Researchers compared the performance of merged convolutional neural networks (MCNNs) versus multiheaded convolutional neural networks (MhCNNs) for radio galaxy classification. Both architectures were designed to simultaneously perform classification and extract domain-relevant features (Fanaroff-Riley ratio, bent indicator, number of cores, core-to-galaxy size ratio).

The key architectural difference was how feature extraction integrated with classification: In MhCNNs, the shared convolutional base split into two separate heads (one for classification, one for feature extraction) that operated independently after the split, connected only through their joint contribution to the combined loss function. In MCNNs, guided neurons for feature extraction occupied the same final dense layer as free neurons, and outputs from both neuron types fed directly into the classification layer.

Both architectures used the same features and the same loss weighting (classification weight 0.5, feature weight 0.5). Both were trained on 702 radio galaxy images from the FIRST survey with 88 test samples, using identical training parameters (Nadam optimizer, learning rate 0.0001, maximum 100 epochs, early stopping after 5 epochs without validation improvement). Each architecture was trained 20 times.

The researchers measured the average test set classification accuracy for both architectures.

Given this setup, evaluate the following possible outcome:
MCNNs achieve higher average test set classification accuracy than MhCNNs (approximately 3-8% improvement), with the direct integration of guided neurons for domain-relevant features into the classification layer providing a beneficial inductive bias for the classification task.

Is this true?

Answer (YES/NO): NO